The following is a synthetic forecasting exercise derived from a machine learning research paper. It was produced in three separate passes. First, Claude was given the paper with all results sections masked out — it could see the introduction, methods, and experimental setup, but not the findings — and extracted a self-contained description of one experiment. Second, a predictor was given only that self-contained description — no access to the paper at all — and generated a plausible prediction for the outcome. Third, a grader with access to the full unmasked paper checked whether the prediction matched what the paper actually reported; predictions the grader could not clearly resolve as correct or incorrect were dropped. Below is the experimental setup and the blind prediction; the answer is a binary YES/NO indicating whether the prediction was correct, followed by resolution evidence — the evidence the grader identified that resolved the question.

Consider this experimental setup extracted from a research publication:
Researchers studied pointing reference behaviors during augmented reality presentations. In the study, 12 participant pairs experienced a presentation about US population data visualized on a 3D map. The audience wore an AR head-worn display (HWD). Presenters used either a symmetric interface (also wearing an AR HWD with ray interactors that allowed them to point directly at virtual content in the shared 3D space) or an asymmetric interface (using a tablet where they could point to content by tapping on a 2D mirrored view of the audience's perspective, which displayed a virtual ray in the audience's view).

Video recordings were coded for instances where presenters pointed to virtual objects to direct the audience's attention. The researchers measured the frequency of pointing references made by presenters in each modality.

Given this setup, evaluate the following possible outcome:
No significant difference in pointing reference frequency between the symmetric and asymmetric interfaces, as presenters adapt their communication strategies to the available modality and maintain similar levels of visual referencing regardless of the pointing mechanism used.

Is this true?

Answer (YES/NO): NO